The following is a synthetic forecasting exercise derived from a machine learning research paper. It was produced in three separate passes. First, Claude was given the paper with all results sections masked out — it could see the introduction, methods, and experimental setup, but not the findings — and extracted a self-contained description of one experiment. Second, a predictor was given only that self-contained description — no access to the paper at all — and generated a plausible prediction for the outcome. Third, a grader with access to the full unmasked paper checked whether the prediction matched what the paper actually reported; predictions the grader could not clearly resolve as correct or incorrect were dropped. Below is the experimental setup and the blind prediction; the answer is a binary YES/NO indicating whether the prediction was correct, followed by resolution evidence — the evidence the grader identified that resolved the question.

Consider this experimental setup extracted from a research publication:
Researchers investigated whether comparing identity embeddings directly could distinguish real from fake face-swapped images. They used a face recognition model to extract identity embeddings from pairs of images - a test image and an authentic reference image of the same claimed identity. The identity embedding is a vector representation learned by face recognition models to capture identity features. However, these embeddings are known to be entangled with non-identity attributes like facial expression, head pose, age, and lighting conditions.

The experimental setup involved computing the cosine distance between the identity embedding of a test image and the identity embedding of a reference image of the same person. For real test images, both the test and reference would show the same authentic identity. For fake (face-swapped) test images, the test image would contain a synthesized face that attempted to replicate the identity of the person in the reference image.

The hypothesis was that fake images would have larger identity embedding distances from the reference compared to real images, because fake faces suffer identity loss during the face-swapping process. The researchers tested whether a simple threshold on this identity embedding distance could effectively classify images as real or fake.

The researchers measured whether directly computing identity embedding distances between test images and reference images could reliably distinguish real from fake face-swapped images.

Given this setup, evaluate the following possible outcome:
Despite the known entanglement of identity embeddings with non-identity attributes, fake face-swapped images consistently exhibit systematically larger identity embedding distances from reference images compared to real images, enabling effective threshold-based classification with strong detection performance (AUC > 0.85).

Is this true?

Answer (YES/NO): YES